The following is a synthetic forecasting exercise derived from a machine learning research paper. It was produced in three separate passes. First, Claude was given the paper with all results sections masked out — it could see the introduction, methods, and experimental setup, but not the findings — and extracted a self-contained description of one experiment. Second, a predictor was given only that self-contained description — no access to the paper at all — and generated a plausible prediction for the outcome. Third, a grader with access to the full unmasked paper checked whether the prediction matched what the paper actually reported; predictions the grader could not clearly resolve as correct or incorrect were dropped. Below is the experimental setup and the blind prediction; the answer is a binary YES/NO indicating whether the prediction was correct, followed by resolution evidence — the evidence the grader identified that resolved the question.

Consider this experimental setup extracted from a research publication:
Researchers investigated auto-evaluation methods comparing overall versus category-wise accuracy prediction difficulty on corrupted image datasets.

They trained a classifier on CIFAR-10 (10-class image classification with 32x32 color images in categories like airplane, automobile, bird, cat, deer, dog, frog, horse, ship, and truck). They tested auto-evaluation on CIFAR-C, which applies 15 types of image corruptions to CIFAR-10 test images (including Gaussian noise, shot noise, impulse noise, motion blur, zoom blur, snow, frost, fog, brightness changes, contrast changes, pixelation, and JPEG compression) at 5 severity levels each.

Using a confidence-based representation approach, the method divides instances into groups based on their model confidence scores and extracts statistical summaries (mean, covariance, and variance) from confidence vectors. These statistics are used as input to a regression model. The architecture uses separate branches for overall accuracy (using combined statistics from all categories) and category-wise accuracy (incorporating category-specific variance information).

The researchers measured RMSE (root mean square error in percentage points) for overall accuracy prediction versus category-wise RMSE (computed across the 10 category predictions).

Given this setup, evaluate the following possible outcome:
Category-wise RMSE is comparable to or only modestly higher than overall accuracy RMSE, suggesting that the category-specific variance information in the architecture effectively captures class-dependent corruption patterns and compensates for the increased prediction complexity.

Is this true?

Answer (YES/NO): NO